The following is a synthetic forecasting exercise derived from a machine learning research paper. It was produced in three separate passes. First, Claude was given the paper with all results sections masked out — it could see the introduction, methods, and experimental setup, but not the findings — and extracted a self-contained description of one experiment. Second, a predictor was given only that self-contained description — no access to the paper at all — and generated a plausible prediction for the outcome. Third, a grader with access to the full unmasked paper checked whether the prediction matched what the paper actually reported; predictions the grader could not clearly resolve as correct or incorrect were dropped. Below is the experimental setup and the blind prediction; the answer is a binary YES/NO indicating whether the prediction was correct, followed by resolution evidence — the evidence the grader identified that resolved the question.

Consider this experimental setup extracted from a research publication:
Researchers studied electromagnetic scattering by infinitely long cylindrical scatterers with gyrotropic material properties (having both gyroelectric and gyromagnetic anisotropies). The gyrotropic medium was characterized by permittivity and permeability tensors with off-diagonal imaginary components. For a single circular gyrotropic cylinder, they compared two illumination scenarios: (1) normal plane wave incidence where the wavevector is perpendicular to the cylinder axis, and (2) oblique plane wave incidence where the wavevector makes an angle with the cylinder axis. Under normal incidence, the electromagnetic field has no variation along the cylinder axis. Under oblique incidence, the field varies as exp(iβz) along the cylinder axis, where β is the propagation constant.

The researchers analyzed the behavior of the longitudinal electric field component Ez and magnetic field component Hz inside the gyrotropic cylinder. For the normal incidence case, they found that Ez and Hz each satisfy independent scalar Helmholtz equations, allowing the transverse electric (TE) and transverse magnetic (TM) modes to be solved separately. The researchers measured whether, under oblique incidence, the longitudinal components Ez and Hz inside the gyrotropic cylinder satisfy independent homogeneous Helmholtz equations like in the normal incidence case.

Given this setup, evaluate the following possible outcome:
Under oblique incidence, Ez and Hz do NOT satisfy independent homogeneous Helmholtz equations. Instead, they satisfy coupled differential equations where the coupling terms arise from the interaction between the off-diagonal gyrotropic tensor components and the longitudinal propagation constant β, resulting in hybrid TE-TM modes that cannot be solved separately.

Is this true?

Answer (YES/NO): YES